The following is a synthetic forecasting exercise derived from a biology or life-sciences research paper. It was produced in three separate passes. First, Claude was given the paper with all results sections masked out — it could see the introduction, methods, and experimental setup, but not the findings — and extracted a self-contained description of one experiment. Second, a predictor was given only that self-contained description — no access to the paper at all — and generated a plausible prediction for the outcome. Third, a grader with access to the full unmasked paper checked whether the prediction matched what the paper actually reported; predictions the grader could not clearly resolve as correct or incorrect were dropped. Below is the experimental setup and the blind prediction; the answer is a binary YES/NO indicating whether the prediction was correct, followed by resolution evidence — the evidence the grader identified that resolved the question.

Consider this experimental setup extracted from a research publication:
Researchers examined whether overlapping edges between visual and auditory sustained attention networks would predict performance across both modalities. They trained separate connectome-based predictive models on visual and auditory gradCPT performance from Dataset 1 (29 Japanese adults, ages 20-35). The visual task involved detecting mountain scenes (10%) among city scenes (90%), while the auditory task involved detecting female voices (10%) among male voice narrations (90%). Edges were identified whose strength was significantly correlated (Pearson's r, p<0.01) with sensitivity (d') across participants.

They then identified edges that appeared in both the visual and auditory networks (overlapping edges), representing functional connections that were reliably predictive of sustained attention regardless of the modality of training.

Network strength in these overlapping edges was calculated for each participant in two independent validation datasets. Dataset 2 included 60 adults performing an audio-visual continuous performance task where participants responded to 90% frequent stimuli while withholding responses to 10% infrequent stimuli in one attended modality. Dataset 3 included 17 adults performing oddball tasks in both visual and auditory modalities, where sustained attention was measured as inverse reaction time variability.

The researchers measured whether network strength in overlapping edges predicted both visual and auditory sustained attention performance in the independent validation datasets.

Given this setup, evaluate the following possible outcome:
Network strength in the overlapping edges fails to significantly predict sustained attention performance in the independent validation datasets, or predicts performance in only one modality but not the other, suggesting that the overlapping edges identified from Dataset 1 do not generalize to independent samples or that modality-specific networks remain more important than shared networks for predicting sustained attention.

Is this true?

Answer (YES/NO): NO